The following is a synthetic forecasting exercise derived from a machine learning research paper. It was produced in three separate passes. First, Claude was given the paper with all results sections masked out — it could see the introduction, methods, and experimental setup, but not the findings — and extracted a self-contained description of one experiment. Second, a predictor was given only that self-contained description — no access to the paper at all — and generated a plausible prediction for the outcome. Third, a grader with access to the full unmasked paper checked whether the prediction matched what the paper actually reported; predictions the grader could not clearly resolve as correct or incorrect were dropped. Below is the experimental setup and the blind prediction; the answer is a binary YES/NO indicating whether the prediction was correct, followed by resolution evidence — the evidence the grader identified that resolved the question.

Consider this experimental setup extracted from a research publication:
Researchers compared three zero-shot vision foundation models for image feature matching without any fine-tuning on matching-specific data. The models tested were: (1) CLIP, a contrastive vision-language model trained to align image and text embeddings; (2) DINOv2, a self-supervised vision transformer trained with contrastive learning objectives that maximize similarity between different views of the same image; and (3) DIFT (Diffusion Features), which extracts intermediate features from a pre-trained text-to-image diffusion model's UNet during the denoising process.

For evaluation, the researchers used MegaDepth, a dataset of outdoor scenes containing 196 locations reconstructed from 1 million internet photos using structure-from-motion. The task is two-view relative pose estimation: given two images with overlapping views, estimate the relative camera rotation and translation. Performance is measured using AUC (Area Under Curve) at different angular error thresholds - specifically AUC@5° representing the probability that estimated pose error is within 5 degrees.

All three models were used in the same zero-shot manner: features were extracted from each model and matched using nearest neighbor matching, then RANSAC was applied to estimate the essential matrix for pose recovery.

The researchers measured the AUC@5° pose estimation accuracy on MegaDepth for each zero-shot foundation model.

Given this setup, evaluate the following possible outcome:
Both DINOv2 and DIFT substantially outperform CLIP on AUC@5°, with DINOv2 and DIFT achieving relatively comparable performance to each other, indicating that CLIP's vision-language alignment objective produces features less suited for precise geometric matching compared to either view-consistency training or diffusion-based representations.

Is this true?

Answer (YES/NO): NO